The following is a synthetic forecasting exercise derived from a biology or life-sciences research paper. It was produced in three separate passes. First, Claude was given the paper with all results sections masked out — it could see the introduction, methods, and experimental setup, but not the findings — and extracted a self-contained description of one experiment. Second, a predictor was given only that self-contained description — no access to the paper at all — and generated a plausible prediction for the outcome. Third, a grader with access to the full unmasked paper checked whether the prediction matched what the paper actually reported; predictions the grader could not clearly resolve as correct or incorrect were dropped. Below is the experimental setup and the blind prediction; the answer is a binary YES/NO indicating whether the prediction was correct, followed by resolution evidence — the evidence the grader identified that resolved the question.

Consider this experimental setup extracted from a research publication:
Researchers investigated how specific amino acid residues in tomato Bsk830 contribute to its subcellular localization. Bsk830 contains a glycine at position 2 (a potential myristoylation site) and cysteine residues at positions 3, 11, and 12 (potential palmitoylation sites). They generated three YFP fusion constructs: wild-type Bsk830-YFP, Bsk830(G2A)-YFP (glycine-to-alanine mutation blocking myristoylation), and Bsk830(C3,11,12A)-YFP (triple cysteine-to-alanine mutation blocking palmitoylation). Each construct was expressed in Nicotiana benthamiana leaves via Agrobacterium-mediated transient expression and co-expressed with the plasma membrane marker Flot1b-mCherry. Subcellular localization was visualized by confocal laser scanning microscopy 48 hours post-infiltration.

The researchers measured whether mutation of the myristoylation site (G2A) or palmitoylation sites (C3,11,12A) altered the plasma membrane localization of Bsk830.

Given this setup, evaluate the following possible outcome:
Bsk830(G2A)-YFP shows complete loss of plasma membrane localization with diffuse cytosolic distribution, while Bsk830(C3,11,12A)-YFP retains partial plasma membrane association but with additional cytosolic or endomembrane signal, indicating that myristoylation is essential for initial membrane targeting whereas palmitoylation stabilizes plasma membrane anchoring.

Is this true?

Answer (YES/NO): NO